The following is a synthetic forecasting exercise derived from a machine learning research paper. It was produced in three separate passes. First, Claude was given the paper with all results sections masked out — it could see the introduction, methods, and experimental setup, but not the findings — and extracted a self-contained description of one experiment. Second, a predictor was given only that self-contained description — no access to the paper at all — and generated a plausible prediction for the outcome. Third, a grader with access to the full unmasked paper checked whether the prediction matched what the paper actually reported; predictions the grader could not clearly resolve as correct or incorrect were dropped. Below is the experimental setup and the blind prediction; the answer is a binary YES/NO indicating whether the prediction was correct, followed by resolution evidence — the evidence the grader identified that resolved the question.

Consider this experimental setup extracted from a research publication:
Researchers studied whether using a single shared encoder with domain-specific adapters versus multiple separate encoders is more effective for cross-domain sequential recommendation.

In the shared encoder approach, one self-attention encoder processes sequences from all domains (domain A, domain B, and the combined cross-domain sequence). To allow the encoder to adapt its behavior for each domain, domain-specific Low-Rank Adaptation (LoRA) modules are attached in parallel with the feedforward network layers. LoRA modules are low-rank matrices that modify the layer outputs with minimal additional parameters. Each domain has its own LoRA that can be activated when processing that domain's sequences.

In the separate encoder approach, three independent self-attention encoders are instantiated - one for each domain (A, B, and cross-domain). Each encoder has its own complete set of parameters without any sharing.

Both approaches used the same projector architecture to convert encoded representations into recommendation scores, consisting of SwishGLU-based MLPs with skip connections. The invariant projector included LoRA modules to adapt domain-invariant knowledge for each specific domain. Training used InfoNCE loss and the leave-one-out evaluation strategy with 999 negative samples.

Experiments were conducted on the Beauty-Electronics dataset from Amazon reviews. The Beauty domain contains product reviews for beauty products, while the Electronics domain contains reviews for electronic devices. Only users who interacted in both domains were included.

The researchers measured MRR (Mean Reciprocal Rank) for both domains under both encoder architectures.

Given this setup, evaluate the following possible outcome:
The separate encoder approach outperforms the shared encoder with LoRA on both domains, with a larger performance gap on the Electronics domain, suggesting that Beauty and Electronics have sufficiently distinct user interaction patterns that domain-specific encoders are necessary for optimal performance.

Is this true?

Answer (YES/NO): NO